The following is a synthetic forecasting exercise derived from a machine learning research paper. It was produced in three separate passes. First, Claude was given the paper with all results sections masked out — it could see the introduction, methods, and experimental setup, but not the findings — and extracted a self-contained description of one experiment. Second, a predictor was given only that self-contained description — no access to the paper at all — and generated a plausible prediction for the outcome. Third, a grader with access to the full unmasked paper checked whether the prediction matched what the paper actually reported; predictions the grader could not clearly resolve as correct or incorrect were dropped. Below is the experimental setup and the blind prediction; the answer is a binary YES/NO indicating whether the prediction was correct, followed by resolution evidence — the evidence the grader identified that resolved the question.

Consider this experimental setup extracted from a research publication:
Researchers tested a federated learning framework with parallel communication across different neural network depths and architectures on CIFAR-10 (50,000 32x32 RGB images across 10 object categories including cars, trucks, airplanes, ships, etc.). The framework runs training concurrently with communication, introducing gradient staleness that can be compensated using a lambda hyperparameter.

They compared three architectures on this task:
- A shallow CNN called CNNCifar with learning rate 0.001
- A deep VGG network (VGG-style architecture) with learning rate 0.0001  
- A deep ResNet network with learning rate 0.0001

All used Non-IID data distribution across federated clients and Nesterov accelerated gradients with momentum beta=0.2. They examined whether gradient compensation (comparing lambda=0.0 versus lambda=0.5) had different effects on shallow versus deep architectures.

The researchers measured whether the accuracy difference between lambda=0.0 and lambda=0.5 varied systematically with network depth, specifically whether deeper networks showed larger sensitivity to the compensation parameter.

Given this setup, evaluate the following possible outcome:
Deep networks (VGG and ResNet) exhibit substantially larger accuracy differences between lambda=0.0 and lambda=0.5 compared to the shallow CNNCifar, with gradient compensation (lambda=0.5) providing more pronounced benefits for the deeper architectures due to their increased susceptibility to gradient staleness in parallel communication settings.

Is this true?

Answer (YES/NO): NO